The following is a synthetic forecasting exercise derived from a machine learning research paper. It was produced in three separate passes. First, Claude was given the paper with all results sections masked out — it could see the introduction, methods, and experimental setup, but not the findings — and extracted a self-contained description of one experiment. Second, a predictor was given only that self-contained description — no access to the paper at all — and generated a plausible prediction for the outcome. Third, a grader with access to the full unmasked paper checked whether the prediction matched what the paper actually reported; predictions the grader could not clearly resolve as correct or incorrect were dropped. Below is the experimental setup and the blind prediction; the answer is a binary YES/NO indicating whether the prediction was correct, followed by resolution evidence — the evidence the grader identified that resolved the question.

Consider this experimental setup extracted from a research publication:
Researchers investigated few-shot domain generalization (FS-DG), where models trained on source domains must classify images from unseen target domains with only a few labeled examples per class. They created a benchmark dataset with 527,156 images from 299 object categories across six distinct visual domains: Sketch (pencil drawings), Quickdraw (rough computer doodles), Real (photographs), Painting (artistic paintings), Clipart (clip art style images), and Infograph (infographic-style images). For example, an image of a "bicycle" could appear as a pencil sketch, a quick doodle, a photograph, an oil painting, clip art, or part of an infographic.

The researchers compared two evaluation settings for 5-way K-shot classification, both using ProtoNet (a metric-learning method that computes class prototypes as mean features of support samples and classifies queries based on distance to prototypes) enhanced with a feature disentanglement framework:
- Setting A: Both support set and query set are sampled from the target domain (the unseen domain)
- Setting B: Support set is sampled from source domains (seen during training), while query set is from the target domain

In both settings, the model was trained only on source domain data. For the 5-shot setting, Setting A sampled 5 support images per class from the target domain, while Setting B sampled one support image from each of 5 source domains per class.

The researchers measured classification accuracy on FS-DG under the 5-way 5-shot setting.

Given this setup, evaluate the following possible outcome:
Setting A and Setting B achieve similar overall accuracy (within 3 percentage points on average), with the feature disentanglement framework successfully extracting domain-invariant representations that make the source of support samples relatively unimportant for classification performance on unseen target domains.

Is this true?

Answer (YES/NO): YES